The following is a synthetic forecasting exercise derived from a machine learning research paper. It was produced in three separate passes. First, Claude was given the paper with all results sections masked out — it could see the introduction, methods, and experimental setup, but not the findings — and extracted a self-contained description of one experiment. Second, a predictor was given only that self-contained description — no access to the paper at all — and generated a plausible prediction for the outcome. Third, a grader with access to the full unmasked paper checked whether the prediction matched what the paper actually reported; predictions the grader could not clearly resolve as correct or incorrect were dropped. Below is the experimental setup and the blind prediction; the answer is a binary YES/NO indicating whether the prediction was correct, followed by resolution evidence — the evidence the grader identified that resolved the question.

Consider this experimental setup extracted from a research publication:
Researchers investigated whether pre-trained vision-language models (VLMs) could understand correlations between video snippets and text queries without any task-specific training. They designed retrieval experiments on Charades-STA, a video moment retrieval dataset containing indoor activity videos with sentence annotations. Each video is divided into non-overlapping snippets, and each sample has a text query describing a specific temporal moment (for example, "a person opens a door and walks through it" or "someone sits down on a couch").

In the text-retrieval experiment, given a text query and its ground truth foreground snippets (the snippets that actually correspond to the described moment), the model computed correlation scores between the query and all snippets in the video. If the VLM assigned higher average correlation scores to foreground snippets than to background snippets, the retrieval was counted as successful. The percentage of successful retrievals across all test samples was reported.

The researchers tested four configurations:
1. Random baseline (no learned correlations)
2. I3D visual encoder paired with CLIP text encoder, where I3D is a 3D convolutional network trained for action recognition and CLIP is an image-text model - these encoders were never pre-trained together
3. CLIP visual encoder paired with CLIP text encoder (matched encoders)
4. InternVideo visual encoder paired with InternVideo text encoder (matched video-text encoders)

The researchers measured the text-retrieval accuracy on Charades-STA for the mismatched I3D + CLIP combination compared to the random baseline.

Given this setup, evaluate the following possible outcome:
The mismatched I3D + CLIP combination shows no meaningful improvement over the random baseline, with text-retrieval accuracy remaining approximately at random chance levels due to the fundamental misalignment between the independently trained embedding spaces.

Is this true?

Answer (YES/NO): YES